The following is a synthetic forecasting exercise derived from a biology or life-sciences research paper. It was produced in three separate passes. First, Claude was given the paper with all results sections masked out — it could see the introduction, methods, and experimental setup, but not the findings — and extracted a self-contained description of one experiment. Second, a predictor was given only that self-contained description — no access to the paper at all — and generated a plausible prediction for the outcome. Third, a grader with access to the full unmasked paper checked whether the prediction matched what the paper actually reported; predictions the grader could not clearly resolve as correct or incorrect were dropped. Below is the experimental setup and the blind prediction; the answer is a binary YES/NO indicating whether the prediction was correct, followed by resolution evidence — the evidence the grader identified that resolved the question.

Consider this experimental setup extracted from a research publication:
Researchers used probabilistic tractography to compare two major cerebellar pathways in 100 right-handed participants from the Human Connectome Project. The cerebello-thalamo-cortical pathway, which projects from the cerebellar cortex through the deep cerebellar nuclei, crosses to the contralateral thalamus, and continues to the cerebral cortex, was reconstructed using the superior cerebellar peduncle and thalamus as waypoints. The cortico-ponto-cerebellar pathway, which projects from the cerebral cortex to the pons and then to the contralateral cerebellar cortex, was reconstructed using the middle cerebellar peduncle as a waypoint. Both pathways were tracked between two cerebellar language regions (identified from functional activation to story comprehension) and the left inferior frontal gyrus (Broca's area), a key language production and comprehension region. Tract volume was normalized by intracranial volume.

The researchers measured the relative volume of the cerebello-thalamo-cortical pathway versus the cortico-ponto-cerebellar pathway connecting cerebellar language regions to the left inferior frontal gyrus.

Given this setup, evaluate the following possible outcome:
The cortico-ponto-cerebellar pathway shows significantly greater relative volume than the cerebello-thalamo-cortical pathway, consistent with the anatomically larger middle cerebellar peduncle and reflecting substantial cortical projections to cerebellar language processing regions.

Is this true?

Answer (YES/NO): NO